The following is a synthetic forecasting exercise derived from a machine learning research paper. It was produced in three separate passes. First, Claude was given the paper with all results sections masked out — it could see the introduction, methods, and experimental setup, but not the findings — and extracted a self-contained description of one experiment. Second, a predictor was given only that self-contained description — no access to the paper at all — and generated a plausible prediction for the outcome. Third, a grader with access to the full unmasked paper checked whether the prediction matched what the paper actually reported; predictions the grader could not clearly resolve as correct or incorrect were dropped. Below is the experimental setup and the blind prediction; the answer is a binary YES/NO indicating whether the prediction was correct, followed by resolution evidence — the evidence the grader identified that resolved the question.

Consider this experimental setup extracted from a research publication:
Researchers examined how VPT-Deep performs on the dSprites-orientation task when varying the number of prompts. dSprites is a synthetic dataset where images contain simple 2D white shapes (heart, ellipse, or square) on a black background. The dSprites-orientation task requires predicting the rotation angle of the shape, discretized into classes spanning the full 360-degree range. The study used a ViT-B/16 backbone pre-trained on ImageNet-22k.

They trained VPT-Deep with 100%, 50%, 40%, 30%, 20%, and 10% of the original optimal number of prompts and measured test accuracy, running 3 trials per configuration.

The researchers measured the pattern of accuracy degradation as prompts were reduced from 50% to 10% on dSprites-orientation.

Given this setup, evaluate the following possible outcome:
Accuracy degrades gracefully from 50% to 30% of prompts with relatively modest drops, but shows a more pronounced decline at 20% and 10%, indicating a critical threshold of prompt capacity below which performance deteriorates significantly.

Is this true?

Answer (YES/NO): NO